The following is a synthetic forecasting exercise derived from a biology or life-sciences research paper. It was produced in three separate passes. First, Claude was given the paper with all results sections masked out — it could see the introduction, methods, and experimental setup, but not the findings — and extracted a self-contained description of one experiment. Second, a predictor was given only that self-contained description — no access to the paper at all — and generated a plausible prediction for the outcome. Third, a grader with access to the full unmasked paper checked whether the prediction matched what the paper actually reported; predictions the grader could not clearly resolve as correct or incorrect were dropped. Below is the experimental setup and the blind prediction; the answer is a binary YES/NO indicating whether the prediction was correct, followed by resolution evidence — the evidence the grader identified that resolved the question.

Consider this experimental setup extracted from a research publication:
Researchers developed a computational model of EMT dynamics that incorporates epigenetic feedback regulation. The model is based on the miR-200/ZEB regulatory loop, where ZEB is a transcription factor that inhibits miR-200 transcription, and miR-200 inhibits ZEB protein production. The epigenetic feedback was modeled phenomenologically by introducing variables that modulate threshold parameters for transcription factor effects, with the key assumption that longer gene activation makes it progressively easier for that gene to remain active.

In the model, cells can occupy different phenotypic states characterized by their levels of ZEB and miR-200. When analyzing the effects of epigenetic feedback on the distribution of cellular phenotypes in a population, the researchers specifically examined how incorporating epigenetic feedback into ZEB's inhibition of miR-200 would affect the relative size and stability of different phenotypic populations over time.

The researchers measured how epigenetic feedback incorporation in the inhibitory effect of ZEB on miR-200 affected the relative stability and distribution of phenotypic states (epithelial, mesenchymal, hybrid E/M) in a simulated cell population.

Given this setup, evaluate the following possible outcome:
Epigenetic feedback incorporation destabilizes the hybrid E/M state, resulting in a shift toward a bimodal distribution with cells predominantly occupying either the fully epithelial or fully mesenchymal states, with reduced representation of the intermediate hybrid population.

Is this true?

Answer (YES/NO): NO